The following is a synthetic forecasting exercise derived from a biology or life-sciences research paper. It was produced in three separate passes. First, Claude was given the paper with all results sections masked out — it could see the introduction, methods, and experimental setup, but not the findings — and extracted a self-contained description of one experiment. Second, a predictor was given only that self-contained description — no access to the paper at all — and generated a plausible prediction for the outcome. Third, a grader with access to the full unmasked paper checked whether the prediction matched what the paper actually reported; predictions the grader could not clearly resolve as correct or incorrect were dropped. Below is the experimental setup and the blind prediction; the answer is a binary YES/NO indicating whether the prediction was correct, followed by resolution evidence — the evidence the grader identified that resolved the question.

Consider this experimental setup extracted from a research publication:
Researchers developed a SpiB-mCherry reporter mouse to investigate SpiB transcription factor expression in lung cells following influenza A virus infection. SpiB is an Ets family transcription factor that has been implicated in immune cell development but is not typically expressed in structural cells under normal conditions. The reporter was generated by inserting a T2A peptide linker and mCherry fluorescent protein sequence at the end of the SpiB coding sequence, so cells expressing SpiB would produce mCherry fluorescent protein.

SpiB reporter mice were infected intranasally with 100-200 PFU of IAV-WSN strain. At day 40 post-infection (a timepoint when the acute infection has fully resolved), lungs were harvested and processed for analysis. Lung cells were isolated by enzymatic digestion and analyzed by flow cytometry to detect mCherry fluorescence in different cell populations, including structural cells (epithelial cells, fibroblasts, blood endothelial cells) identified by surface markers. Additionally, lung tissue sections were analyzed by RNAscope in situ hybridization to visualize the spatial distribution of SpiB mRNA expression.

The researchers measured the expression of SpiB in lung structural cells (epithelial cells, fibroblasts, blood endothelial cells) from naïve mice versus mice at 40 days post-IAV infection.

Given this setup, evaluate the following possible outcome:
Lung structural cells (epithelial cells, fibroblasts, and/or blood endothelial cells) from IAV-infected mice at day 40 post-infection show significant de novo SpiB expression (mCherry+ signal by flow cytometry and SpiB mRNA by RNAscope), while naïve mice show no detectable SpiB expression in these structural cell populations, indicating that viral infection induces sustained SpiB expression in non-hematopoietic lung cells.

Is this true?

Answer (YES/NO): NO